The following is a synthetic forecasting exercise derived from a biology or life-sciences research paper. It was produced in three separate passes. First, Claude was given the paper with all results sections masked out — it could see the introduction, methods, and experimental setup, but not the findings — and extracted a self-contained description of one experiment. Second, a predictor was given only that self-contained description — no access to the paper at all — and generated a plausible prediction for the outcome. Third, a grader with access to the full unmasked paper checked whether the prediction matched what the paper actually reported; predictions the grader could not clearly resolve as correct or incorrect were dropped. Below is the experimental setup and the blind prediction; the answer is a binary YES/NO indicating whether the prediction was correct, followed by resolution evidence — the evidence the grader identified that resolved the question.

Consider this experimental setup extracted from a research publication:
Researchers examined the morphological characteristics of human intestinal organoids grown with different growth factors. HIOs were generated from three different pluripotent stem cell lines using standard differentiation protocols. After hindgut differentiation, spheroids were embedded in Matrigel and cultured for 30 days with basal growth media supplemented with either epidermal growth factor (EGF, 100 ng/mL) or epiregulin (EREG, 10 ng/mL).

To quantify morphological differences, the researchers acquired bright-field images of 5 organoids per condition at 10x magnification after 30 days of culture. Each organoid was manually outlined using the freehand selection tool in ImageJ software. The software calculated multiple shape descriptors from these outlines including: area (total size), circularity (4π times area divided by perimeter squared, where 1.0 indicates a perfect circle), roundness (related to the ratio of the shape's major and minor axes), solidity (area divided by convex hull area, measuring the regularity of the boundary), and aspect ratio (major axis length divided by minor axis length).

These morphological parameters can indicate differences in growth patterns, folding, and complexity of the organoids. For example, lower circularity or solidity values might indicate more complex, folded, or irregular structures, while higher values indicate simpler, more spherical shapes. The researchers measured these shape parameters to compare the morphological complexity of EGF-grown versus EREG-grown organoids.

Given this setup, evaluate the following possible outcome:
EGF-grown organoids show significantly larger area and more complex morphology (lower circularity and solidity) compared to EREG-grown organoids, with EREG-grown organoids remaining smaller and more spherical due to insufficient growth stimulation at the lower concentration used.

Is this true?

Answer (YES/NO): NO